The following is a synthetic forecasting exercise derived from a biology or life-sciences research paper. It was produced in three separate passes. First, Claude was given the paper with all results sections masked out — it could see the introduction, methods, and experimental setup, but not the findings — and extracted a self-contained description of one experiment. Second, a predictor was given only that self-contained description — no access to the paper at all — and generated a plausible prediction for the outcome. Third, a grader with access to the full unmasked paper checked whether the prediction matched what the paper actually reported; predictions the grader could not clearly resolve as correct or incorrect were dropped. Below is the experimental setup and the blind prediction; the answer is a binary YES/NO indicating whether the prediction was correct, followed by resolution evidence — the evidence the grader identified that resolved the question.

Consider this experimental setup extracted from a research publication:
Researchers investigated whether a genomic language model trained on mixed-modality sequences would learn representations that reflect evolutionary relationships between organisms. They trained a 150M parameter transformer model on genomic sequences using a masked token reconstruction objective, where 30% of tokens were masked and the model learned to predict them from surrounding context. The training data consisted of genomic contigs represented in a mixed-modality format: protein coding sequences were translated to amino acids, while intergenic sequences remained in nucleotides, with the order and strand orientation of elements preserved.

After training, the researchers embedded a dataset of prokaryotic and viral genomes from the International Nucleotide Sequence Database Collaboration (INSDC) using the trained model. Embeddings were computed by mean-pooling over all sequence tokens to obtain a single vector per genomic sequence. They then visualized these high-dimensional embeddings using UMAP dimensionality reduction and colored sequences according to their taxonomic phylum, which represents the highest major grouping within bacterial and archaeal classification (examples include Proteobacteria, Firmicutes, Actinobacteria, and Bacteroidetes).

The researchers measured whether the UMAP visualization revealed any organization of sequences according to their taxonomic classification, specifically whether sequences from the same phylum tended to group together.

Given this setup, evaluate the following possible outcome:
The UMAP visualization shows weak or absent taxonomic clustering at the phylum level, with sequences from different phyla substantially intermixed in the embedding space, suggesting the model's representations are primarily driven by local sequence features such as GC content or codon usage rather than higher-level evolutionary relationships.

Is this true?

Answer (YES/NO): NO